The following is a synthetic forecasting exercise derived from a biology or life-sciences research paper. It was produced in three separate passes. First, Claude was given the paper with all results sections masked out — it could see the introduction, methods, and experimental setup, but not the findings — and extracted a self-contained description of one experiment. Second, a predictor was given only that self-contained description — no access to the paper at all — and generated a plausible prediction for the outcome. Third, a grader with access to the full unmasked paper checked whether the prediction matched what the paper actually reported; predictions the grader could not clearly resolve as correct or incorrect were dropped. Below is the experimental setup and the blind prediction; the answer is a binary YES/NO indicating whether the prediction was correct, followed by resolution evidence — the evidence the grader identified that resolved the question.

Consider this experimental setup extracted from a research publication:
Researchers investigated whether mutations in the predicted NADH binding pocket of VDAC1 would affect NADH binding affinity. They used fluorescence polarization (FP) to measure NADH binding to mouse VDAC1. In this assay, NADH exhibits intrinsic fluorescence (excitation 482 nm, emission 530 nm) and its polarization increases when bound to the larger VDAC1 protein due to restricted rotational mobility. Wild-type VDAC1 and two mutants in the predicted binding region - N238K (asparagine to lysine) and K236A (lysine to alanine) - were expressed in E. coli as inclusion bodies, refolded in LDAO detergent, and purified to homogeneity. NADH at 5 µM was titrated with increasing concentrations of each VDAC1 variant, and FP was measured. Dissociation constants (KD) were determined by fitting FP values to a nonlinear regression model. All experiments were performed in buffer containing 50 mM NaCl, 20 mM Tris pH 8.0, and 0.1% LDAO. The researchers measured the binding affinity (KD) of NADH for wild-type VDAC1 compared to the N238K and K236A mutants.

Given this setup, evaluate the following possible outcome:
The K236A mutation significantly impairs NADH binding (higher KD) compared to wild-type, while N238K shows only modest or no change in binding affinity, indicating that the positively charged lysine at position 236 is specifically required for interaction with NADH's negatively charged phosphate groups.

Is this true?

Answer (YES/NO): NO